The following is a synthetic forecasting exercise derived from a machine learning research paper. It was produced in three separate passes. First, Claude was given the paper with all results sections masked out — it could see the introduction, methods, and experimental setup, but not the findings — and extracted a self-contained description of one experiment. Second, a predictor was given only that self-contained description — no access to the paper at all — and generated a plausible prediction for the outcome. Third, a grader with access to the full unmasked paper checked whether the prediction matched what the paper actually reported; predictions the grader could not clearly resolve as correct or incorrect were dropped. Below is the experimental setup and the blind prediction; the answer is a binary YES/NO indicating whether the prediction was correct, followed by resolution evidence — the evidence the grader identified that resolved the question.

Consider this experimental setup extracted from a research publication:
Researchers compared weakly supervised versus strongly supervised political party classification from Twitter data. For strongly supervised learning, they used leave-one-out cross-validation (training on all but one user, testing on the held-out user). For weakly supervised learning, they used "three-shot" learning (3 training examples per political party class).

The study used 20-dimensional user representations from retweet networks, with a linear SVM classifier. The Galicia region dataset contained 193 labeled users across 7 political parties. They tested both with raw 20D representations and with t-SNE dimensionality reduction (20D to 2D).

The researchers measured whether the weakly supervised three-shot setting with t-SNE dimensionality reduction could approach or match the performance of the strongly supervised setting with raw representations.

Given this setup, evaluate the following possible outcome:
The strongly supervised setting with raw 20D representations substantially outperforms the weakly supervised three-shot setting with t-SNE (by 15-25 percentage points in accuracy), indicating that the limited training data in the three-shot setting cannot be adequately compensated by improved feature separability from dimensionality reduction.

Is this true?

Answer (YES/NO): NO